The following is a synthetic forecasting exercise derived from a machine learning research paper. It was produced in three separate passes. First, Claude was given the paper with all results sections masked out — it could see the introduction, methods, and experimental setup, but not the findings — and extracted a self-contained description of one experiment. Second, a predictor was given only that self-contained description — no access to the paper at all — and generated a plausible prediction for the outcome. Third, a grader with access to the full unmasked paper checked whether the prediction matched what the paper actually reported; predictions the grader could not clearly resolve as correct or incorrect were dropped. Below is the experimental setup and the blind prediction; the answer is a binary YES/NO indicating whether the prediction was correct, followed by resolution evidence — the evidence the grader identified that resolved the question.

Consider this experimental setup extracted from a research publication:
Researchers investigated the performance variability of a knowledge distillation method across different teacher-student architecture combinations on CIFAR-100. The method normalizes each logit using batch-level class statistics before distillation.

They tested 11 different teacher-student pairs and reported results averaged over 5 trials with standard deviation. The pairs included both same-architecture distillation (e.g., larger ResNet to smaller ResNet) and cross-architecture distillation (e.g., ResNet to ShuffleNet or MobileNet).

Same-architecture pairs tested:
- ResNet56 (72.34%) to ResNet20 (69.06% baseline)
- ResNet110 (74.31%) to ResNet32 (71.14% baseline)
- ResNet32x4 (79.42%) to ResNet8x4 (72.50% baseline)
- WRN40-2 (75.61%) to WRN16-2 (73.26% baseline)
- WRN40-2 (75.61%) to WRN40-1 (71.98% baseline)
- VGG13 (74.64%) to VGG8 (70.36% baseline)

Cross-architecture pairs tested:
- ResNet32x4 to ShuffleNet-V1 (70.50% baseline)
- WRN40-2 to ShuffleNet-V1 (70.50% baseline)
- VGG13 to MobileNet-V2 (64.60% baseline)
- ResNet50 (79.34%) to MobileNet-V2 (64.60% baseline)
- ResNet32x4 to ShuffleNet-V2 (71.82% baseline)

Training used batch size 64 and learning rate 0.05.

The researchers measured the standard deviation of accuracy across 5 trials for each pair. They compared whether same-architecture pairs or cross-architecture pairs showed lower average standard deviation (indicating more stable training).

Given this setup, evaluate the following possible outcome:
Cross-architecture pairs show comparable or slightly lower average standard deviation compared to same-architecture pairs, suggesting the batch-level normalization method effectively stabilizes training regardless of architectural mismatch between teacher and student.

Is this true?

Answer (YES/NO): NO